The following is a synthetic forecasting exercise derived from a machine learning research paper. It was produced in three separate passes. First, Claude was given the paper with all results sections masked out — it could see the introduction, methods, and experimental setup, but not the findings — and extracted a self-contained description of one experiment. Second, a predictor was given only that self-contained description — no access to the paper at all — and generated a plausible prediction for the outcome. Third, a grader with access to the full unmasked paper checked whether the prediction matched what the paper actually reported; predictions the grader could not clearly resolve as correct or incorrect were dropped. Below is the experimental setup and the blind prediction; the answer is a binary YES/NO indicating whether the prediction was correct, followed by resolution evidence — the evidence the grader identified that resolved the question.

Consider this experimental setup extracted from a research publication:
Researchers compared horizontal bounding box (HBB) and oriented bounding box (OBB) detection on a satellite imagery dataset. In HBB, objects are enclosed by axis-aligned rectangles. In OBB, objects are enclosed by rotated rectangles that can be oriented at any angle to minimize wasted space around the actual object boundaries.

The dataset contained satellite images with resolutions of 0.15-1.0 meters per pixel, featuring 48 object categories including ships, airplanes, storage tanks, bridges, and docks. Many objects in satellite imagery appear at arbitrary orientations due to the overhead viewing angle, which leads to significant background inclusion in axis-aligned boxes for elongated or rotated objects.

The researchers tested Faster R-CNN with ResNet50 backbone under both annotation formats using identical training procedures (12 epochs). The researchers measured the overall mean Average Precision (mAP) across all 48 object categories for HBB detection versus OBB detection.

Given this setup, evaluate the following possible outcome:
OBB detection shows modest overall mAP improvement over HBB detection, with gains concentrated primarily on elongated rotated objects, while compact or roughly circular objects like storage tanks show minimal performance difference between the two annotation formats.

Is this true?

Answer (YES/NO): NO